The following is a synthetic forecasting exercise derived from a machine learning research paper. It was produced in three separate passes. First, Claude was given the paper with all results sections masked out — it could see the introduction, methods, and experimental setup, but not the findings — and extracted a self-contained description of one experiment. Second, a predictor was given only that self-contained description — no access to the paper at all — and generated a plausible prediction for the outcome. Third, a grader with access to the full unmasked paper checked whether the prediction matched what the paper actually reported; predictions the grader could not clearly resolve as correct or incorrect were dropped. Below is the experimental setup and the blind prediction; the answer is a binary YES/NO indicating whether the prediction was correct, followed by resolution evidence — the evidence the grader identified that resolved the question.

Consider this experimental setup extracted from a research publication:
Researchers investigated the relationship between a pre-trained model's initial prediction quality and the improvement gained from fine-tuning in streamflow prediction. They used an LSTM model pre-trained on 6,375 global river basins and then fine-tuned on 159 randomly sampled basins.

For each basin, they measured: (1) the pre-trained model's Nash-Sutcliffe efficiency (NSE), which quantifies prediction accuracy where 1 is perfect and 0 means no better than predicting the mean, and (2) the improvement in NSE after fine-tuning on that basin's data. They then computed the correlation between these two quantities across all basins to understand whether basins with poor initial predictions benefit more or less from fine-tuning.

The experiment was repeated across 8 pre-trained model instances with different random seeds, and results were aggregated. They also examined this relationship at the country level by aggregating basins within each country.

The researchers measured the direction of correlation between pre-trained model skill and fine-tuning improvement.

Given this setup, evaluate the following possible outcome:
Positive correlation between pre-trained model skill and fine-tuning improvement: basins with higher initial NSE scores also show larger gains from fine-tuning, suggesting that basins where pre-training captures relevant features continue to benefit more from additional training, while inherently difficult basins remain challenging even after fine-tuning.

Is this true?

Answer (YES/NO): NO